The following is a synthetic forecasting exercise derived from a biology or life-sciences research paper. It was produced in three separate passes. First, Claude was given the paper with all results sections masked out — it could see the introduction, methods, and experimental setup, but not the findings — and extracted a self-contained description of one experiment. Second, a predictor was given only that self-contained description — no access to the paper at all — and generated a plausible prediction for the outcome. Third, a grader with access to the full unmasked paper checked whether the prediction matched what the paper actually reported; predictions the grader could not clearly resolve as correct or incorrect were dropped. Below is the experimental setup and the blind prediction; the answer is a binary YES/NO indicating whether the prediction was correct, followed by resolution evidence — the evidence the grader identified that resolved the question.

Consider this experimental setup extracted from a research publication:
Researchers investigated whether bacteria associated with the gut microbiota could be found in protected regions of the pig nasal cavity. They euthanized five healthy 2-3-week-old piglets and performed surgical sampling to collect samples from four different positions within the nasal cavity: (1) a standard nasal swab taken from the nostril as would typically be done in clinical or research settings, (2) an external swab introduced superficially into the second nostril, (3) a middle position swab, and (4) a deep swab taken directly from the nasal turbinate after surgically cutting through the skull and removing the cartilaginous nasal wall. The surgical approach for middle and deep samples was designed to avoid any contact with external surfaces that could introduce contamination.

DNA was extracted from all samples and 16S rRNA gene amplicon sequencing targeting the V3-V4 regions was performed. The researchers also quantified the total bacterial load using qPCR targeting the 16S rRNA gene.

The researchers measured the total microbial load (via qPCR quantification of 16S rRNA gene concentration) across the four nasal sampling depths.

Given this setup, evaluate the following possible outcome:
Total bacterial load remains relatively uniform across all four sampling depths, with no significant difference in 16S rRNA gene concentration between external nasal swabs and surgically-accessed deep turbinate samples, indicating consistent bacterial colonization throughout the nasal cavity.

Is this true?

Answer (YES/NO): NO